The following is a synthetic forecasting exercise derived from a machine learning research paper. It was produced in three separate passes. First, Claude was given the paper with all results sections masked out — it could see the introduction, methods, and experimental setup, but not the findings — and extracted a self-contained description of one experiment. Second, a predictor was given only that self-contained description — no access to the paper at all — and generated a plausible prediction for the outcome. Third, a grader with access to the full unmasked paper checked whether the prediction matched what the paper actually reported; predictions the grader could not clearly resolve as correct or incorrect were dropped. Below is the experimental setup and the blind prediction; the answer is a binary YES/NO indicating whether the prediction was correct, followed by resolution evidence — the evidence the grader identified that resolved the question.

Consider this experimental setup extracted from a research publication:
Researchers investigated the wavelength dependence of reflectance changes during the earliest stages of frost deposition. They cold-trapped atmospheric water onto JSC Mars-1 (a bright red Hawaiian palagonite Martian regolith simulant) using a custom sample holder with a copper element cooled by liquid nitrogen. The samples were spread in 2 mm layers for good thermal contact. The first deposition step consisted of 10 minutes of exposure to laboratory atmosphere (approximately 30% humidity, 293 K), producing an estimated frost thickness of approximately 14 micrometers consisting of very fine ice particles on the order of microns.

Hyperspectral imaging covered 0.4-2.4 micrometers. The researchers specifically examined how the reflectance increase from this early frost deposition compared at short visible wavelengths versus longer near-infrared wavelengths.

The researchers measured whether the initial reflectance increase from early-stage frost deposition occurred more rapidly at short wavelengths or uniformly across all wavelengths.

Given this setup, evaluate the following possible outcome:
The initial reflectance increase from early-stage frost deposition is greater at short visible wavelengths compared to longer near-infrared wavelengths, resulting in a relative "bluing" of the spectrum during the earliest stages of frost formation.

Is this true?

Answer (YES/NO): YES